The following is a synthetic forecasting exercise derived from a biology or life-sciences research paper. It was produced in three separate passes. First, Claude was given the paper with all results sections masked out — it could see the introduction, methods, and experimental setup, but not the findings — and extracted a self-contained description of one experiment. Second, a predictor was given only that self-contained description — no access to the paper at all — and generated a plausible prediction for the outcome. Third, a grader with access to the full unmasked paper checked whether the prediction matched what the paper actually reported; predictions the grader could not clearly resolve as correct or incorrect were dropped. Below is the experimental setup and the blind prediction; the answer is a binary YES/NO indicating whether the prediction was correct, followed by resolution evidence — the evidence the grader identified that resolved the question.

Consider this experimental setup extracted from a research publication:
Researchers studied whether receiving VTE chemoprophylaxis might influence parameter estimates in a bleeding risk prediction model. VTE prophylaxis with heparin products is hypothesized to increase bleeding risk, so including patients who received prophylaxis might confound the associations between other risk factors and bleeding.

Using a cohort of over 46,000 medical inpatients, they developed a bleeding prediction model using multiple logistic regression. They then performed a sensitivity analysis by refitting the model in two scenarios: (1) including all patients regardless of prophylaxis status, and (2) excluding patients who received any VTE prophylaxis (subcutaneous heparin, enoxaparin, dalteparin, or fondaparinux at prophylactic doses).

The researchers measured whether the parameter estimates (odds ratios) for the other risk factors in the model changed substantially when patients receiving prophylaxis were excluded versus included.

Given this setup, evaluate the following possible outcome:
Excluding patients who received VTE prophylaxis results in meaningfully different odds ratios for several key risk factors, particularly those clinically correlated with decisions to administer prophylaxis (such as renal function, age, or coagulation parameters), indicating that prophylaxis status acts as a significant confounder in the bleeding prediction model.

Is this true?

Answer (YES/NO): NO